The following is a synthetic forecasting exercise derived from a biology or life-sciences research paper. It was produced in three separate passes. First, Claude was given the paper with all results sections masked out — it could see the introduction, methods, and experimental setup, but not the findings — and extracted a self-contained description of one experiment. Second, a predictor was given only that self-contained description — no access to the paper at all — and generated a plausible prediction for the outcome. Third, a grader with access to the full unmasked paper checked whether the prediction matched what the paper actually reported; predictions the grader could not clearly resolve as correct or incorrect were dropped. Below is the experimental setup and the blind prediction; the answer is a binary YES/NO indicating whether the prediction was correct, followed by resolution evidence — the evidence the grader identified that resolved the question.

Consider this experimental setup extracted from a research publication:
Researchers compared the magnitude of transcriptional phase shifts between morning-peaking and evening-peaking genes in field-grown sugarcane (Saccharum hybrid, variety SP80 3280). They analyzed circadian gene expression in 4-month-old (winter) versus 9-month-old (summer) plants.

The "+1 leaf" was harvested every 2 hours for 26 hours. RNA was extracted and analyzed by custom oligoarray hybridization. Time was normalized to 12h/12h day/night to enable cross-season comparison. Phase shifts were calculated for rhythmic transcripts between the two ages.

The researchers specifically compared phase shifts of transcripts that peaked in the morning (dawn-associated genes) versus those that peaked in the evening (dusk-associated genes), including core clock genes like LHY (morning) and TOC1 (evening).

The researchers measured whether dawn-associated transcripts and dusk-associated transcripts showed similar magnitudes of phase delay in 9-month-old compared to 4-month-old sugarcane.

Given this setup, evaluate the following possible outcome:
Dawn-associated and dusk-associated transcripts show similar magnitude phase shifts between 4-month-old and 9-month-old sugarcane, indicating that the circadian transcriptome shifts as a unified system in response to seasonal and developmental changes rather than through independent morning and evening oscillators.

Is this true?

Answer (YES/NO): NO